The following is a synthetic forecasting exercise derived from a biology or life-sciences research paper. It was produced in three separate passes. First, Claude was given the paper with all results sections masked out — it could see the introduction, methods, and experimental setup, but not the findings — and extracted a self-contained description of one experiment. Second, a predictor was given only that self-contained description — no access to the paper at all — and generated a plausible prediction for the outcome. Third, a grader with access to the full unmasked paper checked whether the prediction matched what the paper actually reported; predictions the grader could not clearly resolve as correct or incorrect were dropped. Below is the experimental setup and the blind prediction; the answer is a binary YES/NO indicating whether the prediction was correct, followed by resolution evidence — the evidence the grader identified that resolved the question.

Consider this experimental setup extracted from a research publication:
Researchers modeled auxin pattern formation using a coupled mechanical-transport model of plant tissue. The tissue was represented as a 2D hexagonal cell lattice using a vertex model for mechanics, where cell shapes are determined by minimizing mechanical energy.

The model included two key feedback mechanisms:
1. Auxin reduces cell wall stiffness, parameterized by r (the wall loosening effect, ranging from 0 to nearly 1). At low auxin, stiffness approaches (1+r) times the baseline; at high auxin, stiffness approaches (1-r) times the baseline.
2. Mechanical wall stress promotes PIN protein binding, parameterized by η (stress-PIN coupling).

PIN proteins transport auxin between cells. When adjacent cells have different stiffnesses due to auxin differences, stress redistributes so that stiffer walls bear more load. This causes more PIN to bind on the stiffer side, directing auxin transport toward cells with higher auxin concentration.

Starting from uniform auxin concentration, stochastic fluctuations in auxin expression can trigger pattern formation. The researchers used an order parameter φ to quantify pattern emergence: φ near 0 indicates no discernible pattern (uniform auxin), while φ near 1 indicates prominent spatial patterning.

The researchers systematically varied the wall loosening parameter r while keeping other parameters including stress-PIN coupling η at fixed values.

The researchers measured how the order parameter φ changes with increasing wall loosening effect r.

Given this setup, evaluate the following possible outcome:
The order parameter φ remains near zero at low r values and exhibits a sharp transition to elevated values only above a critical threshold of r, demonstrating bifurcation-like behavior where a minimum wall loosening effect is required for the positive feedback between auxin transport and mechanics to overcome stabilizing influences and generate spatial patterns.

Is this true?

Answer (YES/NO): YES